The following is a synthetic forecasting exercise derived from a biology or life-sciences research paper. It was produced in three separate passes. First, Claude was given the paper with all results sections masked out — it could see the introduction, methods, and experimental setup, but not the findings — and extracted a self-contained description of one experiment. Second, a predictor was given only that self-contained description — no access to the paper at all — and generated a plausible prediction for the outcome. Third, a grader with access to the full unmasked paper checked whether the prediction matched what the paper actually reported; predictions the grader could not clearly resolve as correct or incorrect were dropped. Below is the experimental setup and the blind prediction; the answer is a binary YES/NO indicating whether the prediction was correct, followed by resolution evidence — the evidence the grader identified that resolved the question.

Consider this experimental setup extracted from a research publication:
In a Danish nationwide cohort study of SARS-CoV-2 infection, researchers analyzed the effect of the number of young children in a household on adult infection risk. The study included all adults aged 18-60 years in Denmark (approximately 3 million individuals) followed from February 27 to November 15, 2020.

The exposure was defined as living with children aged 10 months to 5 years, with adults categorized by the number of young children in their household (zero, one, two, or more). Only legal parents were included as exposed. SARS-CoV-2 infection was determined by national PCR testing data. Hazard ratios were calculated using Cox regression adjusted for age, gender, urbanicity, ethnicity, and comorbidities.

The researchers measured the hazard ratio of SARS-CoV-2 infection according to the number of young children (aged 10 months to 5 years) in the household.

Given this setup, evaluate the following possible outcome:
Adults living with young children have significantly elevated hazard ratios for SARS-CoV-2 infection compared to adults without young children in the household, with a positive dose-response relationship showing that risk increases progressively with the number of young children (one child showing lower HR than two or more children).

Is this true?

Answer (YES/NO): YES